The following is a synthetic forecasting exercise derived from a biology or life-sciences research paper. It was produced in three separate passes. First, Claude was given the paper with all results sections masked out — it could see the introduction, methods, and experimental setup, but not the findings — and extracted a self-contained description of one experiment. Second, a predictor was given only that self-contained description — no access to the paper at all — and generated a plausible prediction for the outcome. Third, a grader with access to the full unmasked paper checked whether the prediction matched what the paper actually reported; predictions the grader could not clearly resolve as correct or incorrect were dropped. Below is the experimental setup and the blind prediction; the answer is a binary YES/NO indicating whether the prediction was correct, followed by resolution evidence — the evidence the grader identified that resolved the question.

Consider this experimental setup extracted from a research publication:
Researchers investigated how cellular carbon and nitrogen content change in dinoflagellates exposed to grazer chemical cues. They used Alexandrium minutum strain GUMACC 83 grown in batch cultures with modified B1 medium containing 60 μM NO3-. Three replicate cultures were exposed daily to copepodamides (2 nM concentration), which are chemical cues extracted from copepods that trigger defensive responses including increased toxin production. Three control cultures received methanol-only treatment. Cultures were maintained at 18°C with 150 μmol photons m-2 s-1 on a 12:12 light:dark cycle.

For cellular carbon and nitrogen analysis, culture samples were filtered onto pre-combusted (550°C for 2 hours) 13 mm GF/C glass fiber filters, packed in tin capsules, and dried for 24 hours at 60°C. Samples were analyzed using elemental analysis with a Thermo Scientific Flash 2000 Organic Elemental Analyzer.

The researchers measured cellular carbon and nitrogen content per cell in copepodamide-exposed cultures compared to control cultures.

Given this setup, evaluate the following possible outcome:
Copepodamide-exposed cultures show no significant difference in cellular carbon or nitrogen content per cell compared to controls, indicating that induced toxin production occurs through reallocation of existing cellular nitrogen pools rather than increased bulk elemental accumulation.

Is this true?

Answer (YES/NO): NO